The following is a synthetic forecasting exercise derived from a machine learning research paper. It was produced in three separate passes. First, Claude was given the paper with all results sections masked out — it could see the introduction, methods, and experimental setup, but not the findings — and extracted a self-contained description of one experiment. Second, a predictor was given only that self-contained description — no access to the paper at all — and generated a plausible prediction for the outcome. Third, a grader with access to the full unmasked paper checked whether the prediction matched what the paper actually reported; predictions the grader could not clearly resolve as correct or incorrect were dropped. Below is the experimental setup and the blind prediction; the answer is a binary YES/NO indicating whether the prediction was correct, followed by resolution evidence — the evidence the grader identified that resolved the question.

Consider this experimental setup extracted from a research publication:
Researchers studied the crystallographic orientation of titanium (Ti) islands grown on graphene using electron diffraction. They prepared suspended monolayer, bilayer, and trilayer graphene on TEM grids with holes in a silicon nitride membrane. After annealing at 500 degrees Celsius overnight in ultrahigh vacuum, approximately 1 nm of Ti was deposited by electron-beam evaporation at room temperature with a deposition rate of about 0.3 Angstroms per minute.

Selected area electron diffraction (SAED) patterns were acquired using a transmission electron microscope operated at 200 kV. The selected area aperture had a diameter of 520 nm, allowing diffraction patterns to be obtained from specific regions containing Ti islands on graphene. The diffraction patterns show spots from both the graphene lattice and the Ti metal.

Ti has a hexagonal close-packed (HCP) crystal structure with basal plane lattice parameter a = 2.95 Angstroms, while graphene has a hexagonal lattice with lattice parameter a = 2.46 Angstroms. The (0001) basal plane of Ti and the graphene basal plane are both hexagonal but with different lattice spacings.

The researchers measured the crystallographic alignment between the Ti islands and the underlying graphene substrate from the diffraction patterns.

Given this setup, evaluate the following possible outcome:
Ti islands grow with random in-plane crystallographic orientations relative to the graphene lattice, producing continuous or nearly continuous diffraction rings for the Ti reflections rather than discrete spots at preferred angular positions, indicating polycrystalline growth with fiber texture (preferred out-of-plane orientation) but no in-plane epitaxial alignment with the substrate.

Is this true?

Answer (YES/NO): NO